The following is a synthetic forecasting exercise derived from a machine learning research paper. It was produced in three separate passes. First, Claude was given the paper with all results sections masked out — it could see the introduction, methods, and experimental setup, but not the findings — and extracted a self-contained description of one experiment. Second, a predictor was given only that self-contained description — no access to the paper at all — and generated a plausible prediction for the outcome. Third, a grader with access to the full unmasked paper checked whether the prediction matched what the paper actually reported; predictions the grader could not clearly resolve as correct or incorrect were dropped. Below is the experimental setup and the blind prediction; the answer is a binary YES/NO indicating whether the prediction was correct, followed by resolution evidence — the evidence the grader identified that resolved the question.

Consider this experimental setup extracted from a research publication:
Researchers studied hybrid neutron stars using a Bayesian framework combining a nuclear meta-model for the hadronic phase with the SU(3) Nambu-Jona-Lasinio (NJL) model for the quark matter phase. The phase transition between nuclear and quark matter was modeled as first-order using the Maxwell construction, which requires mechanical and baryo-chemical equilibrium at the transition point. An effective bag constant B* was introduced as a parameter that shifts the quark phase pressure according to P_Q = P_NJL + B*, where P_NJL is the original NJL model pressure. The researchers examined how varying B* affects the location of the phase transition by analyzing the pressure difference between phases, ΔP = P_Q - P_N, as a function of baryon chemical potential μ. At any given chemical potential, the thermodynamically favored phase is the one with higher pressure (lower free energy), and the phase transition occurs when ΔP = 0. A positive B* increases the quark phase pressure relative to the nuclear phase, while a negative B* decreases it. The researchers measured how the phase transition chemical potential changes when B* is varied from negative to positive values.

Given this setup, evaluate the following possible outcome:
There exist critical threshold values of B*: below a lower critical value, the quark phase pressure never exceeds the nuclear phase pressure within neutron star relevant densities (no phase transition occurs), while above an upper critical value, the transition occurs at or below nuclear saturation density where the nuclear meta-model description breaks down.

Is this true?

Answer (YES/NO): NO